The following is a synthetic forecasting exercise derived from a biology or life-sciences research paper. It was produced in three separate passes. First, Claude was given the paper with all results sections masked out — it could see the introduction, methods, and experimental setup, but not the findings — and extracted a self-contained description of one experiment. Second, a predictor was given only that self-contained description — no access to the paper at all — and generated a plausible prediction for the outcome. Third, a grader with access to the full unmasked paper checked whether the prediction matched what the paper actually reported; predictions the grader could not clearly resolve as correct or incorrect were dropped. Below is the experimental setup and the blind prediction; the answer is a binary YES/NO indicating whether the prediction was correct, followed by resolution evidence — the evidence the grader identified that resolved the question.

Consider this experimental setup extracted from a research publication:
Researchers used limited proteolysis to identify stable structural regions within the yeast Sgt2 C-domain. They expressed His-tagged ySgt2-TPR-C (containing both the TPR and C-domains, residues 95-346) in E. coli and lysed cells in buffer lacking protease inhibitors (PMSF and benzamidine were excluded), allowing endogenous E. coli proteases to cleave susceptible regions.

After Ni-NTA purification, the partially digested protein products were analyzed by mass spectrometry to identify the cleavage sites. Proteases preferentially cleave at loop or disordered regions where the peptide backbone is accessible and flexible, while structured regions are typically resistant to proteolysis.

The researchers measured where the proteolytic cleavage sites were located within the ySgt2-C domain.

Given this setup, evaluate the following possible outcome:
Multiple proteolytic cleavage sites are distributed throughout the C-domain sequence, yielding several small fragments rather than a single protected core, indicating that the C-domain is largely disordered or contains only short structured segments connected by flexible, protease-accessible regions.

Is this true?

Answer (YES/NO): NO